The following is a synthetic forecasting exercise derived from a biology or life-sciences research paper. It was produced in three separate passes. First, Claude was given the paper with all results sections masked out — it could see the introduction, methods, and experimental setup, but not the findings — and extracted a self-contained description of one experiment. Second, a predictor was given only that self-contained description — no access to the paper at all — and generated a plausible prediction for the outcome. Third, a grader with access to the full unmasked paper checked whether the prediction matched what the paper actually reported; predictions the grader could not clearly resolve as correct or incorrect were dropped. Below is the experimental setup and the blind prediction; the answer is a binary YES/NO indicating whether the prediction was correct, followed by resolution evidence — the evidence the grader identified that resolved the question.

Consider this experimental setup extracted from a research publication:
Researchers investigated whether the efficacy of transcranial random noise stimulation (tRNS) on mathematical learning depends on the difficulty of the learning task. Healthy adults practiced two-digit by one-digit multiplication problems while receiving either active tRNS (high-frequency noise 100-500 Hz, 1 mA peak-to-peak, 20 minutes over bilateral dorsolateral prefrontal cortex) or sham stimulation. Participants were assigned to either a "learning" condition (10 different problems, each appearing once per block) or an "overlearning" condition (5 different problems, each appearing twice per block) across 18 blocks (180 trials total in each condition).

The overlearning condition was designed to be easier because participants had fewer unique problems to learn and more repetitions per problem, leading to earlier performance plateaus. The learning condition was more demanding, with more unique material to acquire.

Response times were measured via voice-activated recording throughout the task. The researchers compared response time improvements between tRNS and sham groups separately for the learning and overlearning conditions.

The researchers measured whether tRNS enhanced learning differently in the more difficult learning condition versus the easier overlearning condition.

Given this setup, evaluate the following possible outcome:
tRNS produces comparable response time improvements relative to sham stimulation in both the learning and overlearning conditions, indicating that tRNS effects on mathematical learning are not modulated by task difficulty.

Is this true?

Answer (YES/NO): NO